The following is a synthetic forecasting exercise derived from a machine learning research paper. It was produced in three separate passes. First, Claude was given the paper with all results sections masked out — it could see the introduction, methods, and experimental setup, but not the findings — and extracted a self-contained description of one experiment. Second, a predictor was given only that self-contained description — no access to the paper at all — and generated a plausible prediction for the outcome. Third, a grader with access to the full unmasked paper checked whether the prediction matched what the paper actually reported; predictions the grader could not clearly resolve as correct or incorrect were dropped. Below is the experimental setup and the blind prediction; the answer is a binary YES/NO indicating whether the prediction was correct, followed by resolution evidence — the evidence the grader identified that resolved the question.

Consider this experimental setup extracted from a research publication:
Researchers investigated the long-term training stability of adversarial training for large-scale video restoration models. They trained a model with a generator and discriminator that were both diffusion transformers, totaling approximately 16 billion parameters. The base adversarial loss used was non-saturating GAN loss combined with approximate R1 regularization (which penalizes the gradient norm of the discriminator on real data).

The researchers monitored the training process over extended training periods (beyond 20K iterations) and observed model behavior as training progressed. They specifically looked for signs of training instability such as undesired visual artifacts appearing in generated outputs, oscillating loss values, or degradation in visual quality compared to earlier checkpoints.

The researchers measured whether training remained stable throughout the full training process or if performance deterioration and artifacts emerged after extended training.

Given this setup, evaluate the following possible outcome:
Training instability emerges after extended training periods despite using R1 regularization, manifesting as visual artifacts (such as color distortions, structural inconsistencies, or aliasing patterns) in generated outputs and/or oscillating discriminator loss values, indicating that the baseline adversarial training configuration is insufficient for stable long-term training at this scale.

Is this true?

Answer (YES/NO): YES